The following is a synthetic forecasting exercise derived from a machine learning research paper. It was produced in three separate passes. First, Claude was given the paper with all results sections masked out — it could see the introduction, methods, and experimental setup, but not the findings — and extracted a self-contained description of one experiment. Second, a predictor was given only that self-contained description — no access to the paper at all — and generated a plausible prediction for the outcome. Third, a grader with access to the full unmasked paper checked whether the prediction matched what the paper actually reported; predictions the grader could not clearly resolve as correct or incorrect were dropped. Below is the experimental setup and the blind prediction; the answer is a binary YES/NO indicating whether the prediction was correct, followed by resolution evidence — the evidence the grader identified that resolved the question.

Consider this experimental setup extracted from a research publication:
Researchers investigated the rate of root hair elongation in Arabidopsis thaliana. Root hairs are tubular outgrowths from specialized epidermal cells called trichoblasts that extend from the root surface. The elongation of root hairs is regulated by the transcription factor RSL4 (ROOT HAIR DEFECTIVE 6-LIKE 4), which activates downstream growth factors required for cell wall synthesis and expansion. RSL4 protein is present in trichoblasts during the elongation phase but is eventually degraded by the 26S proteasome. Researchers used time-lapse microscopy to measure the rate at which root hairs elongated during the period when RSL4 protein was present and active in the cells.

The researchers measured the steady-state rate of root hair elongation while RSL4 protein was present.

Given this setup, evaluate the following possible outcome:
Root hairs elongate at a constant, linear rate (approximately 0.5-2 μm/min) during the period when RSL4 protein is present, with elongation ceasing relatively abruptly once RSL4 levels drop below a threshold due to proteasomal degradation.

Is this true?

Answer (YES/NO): YES